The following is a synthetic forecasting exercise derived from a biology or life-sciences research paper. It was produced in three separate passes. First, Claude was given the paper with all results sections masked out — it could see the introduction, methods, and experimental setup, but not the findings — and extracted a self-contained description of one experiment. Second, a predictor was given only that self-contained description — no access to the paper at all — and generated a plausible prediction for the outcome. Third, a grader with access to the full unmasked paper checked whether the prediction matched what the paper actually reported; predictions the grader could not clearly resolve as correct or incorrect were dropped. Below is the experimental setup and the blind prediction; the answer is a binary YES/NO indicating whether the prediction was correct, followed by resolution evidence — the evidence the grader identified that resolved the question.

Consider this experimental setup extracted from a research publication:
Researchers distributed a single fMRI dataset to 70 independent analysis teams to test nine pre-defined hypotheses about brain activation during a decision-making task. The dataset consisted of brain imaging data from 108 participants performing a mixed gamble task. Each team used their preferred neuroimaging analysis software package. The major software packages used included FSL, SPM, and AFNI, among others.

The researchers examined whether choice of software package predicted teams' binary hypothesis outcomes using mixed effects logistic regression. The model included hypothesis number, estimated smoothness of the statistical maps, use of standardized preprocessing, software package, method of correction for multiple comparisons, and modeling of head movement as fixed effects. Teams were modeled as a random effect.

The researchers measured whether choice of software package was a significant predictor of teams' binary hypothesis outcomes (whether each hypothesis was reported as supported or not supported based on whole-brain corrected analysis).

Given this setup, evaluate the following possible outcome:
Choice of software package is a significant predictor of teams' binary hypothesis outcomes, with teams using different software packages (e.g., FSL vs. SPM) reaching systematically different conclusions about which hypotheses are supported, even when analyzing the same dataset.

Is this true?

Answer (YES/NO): YES